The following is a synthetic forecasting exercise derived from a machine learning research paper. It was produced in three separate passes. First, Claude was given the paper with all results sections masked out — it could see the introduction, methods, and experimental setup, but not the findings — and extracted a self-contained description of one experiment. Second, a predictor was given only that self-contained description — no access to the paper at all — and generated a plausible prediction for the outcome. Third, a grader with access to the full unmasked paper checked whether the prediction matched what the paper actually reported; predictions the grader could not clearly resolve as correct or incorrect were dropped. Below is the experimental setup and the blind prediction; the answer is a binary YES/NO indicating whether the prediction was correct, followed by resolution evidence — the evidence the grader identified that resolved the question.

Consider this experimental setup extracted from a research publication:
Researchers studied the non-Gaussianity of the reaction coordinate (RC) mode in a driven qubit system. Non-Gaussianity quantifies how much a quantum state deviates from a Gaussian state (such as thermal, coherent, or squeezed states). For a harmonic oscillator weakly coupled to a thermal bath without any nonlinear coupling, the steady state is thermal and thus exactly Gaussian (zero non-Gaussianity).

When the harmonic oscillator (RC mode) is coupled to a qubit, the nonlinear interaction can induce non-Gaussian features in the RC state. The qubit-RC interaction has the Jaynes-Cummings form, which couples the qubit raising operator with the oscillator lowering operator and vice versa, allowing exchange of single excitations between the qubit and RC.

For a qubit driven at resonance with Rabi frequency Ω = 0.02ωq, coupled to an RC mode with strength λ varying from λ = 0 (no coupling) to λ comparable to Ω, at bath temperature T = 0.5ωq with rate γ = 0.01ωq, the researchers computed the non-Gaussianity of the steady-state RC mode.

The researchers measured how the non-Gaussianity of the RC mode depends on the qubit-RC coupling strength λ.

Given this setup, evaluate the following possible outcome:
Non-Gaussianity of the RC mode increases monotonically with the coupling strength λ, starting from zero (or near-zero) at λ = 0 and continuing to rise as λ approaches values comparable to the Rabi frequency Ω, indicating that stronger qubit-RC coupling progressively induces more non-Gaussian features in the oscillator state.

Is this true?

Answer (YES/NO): NO